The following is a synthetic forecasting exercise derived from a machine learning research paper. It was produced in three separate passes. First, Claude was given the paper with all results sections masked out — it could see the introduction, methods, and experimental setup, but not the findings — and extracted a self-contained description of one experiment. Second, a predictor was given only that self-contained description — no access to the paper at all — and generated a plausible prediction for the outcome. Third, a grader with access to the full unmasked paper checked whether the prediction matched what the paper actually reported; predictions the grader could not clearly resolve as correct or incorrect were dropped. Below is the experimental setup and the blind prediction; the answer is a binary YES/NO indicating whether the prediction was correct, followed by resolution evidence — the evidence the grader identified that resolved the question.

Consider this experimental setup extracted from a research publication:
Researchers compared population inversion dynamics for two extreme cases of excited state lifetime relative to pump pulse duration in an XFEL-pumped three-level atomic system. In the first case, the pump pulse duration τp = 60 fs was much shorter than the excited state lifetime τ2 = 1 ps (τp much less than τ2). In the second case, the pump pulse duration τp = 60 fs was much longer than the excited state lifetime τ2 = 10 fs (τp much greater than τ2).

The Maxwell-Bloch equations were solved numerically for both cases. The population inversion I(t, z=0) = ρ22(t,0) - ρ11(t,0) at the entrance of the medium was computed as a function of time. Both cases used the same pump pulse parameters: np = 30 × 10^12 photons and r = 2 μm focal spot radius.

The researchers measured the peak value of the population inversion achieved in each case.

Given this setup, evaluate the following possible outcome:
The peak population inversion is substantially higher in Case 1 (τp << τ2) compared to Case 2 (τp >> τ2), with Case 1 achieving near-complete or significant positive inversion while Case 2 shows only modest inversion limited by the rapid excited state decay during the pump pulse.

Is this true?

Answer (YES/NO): YES